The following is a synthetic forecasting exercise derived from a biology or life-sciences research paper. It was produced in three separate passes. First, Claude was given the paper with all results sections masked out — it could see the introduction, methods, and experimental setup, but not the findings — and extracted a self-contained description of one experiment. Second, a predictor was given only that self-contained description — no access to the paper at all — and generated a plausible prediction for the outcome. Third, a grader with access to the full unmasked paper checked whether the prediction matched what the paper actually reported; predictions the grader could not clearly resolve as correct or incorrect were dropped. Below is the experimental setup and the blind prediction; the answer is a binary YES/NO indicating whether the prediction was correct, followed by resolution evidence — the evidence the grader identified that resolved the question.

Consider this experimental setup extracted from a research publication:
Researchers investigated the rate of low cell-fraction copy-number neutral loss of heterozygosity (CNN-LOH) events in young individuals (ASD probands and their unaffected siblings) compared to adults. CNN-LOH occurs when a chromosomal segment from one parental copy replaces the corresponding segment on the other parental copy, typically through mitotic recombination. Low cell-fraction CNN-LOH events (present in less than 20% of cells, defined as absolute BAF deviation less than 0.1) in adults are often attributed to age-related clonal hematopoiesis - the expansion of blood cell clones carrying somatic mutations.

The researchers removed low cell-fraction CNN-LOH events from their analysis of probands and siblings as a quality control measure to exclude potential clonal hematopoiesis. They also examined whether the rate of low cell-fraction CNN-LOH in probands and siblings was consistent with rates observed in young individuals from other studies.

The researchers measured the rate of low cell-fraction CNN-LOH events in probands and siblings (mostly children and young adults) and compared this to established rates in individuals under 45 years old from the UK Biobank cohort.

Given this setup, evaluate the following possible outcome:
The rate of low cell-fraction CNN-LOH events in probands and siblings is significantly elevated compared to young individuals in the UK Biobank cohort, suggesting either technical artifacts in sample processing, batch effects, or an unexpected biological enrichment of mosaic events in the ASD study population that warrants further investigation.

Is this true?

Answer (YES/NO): NO